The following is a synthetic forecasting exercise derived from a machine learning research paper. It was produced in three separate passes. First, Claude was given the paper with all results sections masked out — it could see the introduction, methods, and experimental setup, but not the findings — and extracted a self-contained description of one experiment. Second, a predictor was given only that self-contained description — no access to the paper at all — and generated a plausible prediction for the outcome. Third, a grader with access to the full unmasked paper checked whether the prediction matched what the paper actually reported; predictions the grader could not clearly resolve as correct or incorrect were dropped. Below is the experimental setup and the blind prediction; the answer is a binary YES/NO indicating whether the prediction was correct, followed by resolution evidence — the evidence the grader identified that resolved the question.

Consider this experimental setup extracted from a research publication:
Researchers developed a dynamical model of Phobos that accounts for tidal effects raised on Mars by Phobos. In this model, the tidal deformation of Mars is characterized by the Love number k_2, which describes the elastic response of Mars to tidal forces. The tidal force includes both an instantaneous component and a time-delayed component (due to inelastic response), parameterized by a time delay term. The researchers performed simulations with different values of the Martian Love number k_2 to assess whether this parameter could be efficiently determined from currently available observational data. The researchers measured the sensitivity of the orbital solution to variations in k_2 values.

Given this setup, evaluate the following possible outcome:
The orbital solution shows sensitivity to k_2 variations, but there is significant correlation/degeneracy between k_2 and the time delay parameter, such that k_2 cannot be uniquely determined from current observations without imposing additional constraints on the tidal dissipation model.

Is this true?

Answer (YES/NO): NO